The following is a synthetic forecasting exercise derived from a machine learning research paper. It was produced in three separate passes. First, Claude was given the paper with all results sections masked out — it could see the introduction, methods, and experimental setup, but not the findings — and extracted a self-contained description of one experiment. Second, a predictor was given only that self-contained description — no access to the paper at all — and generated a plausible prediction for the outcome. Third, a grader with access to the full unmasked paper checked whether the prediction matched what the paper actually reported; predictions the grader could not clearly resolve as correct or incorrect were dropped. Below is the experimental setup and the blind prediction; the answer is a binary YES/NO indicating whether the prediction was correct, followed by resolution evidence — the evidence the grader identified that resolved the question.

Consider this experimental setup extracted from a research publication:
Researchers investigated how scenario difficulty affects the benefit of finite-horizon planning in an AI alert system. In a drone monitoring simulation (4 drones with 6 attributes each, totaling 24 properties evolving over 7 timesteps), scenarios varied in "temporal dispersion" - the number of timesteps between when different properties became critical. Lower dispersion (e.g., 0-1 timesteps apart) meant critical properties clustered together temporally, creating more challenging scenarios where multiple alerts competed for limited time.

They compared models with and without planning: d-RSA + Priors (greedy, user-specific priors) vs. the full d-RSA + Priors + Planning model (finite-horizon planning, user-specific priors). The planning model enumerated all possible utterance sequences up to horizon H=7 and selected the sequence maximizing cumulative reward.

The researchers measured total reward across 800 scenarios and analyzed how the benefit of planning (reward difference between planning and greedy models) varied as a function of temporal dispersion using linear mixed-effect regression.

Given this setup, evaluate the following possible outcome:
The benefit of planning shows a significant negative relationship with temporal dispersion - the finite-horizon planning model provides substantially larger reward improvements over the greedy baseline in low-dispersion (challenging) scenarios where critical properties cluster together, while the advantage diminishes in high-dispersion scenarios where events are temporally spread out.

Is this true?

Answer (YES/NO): YES